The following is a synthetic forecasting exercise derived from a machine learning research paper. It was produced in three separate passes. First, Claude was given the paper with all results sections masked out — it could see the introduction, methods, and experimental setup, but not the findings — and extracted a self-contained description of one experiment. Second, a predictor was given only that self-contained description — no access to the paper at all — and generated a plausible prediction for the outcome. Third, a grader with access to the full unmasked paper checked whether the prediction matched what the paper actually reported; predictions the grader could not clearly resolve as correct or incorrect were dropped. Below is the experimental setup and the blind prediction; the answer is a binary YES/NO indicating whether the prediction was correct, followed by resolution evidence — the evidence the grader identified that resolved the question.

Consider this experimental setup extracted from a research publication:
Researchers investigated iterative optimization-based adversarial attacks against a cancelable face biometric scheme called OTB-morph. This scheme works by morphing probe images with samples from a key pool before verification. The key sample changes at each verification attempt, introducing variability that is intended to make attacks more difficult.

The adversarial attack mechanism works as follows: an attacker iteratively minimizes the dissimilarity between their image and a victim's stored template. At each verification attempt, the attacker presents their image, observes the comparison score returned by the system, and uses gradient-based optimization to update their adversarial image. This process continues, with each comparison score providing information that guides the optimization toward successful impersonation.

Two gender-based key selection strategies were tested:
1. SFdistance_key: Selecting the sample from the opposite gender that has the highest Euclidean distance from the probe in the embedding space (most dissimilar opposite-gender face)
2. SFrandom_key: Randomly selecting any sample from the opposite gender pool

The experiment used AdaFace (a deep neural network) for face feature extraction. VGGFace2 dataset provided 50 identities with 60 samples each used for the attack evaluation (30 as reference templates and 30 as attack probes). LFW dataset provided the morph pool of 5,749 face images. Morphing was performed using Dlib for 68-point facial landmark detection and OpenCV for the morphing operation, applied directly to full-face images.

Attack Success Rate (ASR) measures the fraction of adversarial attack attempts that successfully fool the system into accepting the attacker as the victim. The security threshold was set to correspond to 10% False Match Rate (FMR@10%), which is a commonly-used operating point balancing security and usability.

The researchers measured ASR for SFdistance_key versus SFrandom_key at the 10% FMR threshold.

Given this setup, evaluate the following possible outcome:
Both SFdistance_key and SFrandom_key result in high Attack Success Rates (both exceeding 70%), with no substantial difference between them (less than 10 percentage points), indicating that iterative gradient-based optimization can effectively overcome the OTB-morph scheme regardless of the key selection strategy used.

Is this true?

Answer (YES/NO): NO